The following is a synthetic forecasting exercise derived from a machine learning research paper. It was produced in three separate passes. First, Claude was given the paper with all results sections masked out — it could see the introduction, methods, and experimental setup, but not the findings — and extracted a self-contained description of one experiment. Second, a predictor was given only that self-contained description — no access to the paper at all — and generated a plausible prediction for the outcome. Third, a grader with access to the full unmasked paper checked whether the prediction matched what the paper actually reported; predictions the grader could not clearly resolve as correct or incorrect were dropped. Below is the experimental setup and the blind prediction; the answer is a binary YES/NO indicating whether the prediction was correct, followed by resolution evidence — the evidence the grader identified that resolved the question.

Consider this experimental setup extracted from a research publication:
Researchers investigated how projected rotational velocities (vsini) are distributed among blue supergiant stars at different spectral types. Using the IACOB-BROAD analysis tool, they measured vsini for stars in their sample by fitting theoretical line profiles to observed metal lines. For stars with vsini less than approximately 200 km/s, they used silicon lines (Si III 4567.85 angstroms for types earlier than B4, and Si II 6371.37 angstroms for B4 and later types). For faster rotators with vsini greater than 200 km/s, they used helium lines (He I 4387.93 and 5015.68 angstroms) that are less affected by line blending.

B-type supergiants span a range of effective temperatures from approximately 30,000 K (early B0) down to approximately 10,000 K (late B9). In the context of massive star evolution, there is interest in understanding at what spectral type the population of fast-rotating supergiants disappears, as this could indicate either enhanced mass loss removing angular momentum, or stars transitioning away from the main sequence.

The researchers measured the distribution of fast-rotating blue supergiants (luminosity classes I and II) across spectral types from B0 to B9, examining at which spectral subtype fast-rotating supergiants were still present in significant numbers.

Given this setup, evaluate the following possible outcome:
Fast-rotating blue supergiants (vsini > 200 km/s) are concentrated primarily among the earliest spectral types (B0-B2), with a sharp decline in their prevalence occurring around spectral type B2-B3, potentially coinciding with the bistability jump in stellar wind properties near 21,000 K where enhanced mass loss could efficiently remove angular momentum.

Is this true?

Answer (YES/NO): NO